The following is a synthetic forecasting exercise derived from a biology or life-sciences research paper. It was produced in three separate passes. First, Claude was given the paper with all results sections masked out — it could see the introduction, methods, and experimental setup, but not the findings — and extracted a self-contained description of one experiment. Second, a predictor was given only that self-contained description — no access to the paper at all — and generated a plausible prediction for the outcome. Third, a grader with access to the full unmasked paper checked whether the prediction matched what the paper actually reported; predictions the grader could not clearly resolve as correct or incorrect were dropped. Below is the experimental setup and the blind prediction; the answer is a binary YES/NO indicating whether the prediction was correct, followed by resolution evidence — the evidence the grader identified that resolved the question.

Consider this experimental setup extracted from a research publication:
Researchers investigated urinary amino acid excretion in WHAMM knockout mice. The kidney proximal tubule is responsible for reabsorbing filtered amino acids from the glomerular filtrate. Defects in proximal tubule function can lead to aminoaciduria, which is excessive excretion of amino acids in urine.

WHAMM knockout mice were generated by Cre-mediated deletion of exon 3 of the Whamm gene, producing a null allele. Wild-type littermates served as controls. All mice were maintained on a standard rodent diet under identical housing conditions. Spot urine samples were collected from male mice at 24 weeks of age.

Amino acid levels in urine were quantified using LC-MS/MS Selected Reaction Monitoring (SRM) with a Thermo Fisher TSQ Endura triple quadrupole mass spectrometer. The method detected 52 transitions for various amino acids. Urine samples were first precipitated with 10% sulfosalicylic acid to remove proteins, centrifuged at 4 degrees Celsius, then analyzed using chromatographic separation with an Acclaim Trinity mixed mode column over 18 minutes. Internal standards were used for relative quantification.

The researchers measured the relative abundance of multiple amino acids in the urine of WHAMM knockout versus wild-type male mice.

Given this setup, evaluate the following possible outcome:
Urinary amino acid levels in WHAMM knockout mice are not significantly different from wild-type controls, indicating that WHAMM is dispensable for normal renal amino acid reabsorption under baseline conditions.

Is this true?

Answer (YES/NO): NO